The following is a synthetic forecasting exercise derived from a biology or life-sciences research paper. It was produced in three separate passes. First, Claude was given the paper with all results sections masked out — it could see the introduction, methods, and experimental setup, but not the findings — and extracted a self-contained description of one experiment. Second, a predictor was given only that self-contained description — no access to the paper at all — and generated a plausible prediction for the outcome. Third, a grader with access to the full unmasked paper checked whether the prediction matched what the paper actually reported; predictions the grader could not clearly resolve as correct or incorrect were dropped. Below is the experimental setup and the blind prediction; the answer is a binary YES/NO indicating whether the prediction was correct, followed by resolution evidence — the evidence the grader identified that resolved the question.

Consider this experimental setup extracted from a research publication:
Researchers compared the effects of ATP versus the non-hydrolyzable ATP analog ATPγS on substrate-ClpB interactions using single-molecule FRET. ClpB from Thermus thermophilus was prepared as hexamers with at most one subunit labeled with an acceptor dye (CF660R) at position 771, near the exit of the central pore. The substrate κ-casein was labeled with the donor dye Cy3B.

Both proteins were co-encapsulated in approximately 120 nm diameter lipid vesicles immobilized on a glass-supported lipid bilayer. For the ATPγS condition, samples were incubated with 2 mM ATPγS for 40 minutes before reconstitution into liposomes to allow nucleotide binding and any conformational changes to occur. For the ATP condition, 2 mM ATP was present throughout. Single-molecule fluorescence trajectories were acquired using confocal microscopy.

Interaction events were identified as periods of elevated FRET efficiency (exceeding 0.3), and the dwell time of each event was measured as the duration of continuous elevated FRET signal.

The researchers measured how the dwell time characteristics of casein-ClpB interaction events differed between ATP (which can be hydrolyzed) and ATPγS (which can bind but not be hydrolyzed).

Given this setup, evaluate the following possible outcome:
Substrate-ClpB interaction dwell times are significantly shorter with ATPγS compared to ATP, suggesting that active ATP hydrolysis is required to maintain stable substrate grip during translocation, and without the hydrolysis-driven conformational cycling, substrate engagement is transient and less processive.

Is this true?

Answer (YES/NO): NO